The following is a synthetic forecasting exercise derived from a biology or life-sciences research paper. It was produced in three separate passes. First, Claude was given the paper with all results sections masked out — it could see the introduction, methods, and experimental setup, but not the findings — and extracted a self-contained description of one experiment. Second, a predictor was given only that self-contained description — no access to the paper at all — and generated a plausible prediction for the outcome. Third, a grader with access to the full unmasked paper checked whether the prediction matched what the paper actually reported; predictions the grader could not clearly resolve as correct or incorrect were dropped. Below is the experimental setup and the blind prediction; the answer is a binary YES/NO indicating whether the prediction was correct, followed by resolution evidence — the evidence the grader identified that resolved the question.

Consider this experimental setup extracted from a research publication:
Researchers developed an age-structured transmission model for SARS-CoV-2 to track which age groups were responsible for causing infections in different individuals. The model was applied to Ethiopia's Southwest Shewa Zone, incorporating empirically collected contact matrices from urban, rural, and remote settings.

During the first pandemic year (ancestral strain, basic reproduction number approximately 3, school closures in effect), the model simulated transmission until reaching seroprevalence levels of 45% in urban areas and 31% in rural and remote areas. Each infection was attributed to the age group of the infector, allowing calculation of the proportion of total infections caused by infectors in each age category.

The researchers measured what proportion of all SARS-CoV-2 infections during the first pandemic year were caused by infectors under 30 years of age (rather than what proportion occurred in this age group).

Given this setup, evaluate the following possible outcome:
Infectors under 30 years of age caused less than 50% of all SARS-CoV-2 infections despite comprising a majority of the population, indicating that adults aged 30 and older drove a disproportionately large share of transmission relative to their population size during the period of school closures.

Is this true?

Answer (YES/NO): NO